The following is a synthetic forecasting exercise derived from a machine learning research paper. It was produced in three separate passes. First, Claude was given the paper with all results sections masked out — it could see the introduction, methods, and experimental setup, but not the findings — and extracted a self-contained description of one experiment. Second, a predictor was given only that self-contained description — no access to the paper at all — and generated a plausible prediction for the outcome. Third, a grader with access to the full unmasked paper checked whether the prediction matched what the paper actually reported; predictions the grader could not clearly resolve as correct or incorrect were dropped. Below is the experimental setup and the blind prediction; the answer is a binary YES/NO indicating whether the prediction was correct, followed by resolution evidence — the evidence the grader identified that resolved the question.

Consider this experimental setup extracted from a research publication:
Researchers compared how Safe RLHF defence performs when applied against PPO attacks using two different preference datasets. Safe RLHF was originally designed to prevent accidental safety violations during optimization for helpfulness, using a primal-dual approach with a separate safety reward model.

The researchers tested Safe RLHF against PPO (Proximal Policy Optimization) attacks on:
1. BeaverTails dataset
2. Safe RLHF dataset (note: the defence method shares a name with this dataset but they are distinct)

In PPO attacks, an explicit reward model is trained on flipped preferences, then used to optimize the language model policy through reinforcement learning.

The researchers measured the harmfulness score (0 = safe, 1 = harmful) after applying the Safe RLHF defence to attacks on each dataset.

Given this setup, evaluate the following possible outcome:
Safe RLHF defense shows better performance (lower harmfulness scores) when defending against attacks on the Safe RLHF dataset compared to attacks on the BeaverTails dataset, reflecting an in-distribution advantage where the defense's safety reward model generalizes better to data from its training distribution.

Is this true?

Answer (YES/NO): YES